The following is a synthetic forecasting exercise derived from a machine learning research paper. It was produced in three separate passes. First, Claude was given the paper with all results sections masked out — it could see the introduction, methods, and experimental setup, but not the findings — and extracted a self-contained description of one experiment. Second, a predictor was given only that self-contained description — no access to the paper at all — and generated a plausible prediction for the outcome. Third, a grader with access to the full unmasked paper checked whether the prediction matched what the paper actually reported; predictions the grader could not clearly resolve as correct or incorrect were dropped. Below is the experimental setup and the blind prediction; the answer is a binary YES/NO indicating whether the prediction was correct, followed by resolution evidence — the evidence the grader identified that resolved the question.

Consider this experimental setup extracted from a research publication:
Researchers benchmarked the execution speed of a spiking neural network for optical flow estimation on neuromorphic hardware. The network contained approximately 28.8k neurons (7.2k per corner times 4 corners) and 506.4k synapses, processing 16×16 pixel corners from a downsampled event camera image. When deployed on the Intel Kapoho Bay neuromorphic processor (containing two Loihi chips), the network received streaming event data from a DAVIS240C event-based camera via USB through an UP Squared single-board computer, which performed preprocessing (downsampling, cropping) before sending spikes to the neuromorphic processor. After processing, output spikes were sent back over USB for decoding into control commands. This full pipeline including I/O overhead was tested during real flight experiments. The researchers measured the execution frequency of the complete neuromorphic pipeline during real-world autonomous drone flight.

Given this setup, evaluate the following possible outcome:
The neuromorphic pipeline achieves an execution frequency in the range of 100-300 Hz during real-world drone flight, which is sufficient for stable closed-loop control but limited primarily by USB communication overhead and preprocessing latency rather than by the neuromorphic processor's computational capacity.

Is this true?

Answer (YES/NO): YES